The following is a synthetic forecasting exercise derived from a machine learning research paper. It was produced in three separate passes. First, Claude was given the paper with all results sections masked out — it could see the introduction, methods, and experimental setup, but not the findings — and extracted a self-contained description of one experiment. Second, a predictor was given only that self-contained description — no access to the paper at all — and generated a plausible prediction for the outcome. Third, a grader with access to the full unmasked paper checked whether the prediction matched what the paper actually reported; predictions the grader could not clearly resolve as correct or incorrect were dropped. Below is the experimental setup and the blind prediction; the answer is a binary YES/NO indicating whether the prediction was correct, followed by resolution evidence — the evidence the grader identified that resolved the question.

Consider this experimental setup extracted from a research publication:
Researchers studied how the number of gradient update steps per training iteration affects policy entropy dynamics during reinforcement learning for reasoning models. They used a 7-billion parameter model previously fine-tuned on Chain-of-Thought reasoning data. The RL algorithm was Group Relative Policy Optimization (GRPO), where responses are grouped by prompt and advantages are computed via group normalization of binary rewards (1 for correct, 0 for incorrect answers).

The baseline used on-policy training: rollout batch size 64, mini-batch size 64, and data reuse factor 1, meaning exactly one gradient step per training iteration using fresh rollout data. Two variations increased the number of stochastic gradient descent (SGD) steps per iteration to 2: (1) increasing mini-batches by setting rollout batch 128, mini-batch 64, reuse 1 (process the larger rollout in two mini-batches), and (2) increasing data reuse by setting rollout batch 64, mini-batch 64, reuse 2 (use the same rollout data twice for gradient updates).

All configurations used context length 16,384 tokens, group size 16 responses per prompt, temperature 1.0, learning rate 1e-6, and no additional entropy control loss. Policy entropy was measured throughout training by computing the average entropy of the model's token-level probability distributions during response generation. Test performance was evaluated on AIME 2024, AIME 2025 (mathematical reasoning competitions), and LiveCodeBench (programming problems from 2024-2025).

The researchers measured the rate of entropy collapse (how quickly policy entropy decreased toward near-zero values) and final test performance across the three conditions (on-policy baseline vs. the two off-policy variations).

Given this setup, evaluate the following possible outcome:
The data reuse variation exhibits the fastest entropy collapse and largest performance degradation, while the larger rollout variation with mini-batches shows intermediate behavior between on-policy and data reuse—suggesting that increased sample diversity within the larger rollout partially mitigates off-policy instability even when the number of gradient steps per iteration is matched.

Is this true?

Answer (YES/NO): NO